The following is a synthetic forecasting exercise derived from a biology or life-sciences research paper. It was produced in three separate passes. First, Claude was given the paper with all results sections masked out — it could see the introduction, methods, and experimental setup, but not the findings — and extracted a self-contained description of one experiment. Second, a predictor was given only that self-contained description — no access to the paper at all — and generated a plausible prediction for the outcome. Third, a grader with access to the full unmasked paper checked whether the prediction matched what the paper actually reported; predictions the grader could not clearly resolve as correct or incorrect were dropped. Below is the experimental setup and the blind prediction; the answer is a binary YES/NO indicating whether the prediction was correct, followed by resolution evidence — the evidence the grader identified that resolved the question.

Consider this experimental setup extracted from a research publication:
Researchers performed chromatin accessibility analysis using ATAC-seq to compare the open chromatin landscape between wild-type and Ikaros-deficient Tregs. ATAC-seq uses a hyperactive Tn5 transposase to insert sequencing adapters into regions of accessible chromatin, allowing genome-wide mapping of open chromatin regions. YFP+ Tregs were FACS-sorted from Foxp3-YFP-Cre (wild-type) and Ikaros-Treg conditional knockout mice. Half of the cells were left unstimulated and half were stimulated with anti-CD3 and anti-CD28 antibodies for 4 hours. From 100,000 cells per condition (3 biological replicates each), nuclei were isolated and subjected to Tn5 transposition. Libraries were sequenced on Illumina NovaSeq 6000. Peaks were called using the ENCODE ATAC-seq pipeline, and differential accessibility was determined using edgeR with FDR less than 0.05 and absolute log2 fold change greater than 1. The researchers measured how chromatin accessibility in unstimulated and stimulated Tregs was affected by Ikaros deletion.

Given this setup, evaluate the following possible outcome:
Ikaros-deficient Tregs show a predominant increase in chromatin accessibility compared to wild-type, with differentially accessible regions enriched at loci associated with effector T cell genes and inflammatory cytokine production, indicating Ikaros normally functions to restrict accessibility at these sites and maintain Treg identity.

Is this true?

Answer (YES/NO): YES